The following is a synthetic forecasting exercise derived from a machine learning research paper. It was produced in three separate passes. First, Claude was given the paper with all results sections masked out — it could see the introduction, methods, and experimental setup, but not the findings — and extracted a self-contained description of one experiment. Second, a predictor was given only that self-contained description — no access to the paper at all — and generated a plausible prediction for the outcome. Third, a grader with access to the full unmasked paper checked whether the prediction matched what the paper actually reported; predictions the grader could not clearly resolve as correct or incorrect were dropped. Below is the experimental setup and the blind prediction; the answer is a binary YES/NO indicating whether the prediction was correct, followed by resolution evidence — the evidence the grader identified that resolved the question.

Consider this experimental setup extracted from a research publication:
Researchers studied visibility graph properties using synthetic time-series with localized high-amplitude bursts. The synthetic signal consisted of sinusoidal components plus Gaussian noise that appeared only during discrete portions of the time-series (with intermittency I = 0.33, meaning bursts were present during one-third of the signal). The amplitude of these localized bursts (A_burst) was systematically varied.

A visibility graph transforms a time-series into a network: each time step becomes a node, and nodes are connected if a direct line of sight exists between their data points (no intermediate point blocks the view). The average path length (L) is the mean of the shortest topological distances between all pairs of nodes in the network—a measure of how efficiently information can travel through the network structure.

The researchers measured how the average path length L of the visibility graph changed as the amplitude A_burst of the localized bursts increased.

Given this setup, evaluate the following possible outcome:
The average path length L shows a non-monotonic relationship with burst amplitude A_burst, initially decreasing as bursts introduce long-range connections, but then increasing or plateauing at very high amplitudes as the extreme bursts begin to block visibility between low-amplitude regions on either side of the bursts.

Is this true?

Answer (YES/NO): NO